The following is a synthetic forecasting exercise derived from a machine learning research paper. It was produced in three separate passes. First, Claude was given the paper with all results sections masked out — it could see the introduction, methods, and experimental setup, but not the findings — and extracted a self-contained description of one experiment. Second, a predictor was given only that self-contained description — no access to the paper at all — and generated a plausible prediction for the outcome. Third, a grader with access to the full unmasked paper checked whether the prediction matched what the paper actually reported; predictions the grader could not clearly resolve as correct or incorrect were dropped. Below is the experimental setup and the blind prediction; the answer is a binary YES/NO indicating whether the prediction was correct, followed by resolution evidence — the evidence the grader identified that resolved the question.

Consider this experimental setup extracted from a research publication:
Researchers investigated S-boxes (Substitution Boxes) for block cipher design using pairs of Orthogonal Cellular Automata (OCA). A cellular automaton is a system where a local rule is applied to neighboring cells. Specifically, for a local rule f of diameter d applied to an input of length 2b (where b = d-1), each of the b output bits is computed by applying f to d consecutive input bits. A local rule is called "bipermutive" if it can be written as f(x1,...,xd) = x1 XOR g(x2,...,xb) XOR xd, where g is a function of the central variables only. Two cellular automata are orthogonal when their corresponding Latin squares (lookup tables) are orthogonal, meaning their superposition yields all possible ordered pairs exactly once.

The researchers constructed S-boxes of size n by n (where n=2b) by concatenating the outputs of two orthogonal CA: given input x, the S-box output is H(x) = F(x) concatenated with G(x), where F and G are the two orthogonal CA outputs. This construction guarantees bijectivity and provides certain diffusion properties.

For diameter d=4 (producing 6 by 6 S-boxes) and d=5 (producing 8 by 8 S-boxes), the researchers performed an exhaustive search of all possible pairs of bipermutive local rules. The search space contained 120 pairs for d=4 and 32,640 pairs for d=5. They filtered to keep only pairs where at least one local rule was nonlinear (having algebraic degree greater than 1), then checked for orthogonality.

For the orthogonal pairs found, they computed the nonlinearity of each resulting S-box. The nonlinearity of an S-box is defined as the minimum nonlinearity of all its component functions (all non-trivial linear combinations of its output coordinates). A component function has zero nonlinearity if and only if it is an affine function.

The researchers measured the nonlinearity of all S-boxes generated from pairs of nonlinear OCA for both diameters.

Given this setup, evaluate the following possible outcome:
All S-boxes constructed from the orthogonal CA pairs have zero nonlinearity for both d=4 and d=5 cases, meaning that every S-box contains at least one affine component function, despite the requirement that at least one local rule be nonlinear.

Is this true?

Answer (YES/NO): YES